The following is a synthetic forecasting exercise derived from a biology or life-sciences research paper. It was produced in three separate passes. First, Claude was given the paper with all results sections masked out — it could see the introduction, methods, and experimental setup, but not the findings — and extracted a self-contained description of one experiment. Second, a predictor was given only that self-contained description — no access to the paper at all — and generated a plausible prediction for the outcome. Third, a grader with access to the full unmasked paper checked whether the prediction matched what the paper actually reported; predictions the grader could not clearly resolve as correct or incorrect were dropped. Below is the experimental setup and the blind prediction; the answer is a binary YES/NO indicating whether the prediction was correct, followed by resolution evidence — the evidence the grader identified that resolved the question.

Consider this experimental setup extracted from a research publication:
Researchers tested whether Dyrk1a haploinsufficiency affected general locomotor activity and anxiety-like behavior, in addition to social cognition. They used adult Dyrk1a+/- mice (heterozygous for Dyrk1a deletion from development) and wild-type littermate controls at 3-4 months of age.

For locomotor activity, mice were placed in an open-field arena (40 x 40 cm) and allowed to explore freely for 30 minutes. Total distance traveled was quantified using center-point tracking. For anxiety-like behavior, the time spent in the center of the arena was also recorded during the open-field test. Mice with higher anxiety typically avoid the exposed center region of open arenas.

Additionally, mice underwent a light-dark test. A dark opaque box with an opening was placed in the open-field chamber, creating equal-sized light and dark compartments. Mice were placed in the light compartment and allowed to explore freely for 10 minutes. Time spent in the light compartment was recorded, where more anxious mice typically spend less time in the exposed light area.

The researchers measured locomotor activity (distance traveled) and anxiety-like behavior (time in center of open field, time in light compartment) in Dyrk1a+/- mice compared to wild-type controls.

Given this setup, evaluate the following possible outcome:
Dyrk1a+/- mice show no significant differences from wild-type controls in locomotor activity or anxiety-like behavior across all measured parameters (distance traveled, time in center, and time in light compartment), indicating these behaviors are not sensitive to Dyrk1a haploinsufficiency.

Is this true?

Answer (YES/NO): YES